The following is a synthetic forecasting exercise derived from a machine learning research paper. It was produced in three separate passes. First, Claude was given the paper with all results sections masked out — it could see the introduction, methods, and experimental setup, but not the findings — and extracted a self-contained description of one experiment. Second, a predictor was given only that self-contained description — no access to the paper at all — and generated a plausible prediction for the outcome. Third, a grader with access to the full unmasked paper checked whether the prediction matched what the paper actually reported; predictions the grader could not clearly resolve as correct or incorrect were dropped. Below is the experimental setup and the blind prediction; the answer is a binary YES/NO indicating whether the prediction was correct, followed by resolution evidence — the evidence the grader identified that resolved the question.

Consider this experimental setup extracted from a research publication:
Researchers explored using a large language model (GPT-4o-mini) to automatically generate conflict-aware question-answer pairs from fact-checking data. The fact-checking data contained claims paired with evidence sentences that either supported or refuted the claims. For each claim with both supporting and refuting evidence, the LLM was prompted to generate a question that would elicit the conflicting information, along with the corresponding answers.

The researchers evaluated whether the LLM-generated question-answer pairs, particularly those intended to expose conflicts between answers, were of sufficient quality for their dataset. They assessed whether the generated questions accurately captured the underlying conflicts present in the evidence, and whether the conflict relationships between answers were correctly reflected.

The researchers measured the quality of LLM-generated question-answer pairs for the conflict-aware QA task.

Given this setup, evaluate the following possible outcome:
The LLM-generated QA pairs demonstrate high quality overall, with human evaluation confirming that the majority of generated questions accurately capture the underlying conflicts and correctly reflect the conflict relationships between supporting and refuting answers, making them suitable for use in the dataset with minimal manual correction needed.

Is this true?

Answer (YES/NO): NO